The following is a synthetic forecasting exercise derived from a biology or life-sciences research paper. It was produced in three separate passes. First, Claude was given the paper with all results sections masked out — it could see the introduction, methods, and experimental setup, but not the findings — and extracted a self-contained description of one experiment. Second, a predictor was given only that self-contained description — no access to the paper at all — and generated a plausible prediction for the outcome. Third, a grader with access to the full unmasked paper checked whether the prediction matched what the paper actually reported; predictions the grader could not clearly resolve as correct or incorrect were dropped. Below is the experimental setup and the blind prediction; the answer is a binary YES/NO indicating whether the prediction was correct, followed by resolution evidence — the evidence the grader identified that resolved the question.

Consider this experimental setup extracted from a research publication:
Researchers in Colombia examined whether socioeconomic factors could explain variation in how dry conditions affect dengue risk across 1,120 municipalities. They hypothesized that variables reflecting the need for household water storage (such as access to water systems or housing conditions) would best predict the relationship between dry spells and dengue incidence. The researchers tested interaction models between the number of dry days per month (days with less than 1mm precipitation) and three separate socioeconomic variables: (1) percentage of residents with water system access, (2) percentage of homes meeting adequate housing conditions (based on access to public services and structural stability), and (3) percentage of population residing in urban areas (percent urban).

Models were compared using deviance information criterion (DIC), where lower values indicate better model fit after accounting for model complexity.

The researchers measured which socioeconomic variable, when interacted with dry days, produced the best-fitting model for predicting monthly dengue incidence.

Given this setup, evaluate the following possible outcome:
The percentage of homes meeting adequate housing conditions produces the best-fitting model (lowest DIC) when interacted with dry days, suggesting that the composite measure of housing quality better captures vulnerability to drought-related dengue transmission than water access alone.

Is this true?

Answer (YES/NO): NO